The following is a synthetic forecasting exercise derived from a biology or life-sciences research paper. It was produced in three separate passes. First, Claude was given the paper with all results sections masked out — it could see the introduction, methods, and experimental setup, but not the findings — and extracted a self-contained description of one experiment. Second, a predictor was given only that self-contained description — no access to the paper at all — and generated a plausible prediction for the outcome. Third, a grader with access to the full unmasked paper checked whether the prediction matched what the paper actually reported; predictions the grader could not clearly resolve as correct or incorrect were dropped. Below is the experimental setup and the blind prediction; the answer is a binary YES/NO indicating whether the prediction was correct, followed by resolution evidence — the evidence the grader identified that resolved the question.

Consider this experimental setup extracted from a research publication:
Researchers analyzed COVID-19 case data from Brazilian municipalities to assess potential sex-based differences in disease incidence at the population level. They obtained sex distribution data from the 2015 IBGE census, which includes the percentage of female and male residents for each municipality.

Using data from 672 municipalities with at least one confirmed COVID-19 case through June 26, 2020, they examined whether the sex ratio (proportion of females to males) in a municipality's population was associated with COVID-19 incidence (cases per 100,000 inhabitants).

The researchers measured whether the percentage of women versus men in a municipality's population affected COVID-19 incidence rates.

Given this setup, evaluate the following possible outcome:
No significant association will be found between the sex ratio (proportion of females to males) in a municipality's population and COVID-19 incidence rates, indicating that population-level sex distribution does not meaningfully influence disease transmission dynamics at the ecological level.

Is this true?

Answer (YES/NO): YES